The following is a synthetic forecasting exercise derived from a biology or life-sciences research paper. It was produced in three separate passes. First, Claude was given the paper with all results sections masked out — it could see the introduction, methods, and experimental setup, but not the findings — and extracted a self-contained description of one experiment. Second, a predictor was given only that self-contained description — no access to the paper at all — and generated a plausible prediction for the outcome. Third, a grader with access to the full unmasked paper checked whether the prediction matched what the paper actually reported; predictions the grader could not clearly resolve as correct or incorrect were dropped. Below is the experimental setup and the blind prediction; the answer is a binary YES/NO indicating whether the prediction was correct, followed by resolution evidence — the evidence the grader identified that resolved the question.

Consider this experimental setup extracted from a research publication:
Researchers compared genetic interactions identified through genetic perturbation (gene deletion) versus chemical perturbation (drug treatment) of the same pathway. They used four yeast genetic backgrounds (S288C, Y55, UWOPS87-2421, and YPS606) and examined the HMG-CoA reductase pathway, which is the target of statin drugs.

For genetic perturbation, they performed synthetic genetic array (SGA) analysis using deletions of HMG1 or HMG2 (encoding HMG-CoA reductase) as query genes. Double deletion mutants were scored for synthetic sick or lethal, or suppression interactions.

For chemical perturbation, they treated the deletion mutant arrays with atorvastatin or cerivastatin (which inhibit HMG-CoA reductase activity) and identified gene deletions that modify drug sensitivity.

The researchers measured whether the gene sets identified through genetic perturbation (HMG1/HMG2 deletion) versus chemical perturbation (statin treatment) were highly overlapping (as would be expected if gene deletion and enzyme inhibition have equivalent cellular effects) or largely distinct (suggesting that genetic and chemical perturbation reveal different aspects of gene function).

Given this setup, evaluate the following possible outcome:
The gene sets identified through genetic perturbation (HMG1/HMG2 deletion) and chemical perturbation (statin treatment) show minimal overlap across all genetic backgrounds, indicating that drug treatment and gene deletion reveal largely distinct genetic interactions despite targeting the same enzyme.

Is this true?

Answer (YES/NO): YES